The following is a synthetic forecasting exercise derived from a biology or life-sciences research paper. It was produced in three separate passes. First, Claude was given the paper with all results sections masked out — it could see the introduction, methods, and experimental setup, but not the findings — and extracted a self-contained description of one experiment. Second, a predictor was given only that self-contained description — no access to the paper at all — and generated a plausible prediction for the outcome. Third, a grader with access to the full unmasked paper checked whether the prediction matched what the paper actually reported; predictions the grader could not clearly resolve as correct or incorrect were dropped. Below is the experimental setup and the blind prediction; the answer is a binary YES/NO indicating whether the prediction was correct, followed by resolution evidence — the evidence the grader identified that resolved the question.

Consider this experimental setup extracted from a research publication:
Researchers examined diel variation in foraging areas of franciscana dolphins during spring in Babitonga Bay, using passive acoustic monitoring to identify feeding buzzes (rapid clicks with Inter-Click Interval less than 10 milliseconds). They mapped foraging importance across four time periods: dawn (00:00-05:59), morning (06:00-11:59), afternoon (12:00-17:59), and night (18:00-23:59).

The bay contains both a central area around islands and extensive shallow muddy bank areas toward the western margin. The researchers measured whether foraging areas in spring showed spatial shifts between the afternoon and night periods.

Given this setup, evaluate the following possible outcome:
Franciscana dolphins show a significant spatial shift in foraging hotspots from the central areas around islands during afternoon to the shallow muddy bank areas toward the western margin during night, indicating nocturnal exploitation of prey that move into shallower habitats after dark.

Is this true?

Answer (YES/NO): NO